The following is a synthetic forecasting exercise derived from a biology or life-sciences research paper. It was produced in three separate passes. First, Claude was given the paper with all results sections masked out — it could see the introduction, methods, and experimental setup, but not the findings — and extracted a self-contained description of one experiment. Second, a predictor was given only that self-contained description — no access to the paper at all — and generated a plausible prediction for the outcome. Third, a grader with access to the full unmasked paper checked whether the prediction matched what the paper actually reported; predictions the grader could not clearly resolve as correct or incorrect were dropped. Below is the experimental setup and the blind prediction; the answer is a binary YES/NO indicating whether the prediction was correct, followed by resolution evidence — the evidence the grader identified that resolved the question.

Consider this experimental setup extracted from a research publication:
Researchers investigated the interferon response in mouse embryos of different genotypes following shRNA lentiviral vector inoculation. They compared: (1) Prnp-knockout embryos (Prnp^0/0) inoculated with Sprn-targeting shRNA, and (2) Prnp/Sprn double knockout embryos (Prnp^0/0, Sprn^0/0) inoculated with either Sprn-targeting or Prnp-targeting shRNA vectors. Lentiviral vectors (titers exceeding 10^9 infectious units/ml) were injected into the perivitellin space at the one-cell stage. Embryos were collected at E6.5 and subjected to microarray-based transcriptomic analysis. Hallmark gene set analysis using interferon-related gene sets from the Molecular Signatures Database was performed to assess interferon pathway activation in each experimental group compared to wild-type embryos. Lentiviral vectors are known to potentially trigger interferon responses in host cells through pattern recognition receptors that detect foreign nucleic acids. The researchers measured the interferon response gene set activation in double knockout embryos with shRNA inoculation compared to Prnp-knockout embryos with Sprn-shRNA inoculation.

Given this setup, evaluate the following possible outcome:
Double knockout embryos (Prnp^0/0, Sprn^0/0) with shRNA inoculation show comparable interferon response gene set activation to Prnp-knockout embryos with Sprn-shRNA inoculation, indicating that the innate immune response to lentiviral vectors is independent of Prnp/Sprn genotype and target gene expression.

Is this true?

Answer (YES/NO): NO